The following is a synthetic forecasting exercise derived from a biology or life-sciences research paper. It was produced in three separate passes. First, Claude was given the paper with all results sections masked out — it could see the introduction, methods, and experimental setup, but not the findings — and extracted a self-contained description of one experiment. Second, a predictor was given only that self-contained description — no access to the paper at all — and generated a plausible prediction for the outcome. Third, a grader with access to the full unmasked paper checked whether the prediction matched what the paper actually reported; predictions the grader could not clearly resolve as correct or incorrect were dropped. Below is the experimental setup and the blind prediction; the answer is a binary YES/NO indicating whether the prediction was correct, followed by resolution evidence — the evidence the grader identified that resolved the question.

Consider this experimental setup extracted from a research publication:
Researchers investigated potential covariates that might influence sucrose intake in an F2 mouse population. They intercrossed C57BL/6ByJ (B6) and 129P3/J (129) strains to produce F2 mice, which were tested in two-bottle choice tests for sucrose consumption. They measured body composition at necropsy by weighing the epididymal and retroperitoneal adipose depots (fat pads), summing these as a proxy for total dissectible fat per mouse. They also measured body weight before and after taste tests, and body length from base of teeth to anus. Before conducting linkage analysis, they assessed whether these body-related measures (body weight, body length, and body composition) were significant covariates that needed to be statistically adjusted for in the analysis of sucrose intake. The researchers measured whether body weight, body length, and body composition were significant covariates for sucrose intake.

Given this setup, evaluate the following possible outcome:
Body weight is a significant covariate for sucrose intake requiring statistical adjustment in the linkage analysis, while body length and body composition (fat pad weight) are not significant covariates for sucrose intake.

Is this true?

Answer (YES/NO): NO